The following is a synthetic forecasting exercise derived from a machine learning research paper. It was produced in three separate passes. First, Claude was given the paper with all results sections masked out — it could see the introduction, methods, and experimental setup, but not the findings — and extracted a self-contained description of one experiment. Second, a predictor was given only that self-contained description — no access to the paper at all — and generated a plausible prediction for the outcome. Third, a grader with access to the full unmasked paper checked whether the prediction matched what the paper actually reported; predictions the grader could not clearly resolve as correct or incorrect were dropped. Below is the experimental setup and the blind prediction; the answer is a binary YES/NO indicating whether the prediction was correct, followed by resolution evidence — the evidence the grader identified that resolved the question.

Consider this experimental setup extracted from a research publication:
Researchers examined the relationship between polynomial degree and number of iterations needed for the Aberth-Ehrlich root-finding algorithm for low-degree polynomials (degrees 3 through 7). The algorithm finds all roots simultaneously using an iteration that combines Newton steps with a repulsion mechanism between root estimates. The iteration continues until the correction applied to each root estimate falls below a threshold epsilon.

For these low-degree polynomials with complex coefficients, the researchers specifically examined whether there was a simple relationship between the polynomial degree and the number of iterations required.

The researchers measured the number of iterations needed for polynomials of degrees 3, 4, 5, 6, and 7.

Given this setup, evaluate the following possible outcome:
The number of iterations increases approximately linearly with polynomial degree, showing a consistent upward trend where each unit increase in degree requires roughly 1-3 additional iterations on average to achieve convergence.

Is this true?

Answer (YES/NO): NO